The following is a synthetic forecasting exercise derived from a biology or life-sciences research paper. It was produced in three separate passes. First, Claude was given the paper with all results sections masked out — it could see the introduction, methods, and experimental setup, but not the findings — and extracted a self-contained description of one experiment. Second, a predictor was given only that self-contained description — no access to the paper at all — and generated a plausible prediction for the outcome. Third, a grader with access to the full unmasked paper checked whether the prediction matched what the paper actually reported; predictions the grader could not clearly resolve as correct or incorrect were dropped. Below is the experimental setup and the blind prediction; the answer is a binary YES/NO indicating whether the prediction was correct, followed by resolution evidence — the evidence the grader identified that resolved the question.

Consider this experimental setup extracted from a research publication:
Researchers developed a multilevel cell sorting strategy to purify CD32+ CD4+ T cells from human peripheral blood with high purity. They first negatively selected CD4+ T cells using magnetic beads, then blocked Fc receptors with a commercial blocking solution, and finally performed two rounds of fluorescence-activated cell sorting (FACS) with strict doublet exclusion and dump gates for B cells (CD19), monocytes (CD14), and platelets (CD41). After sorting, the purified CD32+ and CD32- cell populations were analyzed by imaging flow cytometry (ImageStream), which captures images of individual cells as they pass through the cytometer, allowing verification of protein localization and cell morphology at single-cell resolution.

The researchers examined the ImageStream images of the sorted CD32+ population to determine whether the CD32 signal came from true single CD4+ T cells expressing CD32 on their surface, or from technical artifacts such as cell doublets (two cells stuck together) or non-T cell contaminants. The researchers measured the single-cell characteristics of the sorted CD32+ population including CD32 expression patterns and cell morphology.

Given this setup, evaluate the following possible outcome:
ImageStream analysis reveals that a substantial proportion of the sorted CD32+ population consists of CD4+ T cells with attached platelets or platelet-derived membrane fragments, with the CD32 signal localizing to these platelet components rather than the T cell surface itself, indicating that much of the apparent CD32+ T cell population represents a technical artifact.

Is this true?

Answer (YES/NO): NO